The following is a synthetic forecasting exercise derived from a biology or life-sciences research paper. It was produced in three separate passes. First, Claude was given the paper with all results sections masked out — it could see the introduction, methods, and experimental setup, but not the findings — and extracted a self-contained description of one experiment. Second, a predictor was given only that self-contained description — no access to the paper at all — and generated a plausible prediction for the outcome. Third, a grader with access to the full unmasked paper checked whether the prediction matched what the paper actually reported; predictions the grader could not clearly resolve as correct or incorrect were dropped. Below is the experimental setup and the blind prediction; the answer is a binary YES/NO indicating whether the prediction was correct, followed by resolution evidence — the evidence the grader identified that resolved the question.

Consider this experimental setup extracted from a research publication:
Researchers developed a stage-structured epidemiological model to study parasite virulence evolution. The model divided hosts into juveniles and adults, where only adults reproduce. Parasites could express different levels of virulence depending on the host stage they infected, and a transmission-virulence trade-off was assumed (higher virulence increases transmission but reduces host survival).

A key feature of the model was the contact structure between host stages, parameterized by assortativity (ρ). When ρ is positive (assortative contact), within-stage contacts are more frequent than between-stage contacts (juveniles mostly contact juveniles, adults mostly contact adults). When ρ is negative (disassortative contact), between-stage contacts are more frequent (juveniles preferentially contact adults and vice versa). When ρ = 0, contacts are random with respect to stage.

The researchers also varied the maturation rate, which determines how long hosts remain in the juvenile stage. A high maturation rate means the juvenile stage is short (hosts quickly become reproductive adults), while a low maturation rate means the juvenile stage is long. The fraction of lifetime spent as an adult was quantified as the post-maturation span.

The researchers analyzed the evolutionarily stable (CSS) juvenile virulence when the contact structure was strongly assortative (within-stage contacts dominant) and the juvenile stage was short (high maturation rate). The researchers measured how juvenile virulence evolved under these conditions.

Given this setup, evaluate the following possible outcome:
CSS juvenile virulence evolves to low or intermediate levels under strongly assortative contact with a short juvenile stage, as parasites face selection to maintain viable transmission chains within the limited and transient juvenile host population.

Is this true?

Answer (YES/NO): YES